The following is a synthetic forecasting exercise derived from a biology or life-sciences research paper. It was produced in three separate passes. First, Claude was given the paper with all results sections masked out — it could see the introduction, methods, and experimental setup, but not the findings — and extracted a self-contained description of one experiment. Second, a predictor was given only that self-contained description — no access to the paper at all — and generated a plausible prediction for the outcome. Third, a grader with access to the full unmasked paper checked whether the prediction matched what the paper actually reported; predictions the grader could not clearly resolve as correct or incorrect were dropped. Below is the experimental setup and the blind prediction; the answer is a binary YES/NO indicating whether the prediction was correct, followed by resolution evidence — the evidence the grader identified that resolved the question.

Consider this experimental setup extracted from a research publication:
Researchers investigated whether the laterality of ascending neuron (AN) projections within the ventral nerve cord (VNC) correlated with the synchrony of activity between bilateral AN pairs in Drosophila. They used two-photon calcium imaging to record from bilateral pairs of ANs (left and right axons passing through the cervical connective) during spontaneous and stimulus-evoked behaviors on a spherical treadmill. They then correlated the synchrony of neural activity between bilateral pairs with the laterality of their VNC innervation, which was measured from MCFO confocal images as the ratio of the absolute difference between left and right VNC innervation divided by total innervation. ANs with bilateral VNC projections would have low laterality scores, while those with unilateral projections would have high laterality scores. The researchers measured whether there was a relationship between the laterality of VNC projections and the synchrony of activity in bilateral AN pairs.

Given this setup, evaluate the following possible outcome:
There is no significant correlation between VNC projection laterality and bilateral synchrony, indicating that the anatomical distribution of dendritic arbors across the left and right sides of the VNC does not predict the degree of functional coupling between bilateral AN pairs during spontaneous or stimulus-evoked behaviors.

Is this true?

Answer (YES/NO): NO